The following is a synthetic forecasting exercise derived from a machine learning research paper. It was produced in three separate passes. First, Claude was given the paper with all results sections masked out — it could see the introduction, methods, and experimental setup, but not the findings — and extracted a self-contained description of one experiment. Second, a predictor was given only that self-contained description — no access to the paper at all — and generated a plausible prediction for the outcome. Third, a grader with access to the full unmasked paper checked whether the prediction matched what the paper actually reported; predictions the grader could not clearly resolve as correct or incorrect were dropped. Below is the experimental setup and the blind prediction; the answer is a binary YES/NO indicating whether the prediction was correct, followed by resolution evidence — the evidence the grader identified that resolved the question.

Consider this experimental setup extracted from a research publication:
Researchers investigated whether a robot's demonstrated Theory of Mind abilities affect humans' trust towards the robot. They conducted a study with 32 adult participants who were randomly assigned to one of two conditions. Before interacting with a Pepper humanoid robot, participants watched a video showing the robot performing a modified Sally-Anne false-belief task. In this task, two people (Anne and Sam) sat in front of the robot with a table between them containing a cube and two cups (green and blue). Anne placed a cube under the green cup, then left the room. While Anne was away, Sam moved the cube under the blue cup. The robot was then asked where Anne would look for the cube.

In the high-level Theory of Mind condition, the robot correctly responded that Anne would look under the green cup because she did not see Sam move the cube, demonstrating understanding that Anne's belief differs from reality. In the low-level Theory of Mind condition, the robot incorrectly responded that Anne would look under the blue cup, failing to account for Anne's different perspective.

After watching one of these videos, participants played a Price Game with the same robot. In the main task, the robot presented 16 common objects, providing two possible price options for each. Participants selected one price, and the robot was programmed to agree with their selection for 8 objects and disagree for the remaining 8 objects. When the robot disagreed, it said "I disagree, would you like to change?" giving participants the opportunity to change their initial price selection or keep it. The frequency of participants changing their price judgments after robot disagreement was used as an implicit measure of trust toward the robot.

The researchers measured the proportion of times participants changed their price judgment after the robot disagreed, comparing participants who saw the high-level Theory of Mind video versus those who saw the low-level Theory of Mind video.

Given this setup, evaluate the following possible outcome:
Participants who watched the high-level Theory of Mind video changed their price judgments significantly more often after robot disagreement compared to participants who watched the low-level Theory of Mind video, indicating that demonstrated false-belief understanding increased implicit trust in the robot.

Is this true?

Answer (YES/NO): YES